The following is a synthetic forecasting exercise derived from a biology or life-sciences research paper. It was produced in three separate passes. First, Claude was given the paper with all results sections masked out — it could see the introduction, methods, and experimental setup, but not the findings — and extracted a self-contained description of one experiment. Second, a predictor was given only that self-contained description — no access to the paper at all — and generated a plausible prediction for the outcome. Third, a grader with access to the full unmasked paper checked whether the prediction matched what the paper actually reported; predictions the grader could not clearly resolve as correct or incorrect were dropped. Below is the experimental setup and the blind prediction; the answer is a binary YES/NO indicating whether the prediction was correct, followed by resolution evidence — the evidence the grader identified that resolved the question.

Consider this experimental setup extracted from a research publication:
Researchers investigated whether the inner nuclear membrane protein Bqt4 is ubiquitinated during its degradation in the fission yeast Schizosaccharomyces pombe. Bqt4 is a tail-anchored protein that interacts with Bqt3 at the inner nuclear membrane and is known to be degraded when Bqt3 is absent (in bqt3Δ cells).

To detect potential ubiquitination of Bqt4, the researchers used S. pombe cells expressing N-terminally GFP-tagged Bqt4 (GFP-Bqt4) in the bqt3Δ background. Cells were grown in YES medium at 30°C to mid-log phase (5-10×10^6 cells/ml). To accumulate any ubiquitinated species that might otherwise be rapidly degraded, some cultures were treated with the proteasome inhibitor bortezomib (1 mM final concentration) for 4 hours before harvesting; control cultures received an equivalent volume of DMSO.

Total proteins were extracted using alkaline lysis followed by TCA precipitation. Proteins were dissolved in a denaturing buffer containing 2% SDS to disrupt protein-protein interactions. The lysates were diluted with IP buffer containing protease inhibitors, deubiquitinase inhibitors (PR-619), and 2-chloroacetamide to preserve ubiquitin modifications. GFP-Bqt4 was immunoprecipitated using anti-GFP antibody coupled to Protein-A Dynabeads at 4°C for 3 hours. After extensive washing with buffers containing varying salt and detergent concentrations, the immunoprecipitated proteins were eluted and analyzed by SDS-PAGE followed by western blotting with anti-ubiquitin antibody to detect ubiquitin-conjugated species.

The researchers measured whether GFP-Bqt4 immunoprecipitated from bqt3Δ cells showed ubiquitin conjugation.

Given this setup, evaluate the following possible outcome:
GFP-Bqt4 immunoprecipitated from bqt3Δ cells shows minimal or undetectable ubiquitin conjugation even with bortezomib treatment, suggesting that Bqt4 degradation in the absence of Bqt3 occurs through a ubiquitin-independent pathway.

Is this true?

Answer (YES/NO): NO